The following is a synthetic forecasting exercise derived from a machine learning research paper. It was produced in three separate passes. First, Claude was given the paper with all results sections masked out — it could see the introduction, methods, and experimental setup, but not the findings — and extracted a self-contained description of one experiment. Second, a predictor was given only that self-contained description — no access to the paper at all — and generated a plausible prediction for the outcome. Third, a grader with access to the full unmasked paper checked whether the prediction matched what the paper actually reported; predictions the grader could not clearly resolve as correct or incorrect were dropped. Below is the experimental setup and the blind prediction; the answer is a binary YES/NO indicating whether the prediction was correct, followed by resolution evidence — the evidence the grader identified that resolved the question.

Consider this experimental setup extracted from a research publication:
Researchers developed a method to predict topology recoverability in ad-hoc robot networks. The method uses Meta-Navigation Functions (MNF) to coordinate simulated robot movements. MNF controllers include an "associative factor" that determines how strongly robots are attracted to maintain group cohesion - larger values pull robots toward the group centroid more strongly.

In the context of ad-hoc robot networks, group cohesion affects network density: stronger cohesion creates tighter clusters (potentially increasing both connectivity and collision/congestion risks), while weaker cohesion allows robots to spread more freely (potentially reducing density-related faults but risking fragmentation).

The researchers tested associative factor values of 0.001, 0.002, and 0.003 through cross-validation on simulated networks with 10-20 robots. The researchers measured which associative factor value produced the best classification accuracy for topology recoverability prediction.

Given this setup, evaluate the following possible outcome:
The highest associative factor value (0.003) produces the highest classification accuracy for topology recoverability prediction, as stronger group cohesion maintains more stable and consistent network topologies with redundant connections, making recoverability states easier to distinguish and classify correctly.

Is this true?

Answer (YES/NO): NO